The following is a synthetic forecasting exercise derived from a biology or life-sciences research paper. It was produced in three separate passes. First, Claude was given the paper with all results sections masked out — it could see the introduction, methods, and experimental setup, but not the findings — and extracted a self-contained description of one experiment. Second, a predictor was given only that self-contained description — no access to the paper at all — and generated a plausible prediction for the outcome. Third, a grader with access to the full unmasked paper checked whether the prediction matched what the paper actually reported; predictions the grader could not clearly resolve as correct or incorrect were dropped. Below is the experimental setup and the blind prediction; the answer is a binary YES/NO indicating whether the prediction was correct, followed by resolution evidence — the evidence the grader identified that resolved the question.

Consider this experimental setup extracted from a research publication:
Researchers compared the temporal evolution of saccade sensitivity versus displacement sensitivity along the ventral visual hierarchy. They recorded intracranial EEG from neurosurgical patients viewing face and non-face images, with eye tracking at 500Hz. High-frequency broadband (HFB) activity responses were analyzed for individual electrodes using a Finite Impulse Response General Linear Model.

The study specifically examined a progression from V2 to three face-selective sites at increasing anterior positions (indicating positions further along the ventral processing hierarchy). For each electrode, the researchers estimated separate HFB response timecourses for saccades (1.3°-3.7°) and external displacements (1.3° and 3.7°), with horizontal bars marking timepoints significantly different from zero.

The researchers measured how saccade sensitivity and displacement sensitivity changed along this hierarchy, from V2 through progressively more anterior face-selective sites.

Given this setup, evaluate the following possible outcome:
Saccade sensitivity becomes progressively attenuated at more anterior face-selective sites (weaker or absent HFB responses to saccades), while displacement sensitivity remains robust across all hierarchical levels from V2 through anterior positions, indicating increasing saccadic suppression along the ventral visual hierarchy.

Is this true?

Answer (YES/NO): NO